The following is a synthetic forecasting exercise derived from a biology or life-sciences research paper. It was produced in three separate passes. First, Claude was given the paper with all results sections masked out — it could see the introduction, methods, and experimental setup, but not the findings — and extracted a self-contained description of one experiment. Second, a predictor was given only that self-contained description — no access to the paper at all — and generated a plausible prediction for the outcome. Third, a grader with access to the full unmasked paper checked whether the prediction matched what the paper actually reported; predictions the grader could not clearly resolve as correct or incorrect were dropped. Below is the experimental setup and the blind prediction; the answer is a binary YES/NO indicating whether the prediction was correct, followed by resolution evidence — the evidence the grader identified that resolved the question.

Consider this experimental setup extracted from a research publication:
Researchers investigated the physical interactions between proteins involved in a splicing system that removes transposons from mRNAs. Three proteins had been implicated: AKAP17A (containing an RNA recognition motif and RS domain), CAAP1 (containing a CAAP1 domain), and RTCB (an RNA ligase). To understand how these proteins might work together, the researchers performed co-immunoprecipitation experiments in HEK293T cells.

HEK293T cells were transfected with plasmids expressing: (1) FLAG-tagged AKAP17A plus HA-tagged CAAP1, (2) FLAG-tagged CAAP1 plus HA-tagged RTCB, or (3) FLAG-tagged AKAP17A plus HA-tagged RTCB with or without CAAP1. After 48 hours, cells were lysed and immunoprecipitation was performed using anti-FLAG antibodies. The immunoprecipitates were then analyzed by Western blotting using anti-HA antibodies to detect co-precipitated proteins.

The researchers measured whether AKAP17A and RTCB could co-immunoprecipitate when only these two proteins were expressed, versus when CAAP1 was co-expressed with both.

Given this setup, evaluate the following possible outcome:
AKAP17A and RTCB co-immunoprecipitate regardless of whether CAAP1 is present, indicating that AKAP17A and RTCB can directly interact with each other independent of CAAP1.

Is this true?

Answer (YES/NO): NO